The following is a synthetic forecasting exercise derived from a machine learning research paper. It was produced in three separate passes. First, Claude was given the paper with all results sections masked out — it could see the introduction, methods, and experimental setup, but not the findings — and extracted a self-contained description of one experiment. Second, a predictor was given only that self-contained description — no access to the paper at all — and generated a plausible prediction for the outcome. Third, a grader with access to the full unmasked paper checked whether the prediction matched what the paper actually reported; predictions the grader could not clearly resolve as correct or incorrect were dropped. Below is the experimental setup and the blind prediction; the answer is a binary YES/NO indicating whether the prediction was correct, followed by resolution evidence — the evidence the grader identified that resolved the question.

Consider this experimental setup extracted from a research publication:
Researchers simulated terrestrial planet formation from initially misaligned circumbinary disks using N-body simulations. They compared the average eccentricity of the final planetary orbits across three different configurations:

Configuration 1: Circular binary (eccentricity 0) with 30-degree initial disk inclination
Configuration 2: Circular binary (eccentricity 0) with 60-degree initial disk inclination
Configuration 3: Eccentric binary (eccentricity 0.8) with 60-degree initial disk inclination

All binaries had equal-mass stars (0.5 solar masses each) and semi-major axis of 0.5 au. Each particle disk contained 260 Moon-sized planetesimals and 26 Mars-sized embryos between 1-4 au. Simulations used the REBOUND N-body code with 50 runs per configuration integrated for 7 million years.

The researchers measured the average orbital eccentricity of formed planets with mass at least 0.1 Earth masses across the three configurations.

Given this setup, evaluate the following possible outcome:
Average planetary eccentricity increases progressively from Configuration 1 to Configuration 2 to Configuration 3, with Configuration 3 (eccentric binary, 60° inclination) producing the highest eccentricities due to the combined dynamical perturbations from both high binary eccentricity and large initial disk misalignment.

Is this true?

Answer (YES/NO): NO